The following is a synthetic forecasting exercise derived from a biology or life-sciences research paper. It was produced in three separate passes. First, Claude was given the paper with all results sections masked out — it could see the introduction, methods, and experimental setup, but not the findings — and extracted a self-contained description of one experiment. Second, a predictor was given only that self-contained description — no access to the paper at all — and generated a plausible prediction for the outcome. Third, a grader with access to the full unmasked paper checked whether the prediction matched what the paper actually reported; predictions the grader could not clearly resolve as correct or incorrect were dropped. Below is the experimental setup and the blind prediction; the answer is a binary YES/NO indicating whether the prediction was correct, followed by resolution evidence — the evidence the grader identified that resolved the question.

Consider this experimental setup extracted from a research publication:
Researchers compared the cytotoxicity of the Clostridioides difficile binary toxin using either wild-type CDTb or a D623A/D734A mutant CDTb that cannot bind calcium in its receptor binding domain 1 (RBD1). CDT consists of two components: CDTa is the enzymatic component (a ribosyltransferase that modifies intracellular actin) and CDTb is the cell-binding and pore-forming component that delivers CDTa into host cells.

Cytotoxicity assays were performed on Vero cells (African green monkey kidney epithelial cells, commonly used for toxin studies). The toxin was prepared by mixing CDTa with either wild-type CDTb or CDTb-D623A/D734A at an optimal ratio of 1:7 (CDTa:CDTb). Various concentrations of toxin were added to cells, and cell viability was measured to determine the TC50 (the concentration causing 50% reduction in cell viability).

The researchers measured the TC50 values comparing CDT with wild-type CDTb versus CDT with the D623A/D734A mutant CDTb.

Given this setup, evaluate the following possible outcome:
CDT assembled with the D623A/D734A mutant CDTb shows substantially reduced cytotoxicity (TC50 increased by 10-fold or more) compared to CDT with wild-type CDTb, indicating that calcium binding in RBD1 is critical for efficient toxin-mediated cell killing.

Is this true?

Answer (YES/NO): NO